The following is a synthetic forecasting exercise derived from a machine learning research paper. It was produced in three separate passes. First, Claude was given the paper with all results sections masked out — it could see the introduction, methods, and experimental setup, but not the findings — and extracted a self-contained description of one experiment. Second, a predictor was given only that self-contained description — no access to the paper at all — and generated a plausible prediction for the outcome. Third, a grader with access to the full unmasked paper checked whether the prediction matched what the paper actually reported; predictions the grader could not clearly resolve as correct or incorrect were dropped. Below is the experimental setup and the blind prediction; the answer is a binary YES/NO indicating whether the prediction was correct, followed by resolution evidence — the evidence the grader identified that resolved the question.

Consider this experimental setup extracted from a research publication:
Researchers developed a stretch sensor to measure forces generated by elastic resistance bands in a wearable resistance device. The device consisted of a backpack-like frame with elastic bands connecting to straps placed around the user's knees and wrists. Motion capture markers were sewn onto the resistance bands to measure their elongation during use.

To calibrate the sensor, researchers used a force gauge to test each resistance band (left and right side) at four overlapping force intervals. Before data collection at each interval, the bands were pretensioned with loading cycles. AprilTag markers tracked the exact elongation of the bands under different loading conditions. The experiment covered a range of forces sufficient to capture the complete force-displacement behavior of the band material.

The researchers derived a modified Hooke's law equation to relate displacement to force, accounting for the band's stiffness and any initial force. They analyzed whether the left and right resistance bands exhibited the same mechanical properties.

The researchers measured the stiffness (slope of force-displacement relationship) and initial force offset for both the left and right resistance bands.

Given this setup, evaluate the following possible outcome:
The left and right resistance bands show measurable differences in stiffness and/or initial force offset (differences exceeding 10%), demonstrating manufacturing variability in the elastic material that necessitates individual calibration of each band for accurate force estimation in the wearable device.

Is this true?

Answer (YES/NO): NO